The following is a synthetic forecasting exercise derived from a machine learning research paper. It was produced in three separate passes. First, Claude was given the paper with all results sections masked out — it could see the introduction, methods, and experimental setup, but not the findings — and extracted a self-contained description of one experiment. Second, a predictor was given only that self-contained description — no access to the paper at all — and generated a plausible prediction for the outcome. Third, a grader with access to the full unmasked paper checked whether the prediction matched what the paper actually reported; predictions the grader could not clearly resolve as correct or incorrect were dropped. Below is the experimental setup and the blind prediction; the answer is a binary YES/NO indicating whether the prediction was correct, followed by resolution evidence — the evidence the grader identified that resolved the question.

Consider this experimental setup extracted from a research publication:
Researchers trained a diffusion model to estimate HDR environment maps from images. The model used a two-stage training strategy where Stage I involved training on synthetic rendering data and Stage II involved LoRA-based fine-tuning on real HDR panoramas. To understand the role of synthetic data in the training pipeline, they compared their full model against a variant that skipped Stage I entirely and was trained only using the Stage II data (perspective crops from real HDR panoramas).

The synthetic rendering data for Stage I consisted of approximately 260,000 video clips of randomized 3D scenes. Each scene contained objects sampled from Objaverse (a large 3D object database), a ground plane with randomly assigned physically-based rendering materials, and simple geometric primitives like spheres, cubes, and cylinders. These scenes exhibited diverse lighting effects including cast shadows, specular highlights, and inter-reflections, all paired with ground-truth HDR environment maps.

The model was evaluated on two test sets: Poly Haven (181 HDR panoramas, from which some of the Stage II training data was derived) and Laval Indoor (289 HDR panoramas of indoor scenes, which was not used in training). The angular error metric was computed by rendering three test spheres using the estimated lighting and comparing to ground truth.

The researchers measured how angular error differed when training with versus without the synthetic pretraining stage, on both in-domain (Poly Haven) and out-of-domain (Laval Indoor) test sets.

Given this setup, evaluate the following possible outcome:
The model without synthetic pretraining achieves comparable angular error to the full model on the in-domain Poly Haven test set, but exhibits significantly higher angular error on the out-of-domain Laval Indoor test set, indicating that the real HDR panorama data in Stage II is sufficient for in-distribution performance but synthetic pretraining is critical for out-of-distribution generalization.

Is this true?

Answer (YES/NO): YES